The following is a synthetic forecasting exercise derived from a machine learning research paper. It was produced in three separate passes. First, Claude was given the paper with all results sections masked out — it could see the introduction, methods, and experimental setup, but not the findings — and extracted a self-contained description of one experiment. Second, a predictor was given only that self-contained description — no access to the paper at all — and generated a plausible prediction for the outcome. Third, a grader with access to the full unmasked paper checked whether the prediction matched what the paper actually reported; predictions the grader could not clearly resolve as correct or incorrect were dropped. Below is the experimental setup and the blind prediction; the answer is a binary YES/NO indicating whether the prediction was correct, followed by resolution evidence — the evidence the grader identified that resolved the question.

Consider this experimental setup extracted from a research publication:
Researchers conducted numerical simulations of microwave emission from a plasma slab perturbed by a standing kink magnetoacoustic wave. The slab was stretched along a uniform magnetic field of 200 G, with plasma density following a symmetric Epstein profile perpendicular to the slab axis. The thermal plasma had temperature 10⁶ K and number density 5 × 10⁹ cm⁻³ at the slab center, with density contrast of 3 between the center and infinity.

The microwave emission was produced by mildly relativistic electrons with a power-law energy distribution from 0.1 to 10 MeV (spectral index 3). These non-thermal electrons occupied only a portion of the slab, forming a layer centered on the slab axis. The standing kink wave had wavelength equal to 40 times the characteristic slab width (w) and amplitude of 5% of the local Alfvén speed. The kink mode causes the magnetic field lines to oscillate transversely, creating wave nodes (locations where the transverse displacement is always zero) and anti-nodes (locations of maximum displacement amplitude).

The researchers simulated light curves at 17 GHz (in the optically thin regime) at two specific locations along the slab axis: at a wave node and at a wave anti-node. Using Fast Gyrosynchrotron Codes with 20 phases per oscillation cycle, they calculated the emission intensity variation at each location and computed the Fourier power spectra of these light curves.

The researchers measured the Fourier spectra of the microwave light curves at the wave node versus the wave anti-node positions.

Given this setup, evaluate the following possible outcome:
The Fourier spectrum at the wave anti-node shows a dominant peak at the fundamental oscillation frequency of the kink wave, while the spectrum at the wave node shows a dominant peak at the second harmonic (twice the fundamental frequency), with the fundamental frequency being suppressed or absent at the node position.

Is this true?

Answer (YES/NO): NO